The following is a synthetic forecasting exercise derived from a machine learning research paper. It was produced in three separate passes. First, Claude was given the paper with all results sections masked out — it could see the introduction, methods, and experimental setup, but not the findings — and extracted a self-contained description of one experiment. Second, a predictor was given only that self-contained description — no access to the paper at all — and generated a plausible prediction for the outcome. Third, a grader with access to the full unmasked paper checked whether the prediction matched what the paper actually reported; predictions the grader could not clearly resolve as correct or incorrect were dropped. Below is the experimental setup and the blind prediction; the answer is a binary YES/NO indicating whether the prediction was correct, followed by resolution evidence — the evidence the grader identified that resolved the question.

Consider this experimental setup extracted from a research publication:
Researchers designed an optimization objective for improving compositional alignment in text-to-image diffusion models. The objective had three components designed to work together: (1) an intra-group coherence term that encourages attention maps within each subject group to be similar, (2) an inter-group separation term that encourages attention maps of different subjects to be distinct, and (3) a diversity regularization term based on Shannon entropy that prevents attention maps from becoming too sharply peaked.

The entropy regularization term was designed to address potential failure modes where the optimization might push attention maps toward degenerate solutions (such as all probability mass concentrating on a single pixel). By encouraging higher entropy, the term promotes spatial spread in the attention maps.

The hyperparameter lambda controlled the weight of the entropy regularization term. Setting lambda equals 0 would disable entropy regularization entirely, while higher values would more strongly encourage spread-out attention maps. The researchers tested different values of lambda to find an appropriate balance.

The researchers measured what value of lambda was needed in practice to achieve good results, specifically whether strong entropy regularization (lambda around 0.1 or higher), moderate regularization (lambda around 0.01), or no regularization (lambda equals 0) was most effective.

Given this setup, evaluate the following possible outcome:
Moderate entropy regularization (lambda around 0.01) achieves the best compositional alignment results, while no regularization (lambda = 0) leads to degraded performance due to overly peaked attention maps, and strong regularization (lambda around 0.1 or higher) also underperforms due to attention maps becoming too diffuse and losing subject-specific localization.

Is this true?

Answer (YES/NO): NO